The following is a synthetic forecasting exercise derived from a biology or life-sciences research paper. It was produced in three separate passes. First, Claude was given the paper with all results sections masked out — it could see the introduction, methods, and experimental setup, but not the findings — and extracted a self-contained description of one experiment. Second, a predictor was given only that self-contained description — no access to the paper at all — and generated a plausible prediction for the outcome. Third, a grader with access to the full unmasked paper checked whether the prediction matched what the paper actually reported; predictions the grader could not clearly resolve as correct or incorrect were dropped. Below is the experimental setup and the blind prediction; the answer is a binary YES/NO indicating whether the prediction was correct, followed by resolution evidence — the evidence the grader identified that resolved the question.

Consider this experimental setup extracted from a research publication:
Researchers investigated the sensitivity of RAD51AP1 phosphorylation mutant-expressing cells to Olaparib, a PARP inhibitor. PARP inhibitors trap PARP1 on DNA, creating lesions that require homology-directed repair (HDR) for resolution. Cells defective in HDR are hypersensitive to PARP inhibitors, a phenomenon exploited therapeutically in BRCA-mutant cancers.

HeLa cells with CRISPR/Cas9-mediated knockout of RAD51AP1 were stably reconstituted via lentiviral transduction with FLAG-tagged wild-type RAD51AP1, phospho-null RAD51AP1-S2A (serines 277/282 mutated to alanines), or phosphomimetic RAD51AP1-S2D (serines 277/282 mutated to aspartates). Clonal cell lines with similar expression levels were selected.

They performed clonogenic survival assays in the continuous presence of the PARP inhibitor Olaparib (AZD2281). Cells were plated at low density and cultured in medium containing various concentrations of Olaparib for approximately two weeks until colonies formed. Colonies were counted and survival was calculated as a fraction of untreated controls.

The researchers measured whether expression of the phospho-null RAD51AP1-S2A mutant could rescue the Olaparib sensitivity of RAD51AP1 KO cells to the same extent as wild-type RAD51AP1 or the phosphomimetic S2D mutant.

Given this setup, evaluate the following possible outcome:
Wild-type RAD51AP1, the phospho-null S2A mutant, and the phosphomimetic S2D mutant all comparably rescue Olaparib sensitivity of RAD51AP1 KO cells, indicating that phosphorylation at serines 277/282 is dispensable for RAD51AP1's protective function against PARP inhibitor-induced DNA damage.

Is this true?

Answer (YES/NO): NO